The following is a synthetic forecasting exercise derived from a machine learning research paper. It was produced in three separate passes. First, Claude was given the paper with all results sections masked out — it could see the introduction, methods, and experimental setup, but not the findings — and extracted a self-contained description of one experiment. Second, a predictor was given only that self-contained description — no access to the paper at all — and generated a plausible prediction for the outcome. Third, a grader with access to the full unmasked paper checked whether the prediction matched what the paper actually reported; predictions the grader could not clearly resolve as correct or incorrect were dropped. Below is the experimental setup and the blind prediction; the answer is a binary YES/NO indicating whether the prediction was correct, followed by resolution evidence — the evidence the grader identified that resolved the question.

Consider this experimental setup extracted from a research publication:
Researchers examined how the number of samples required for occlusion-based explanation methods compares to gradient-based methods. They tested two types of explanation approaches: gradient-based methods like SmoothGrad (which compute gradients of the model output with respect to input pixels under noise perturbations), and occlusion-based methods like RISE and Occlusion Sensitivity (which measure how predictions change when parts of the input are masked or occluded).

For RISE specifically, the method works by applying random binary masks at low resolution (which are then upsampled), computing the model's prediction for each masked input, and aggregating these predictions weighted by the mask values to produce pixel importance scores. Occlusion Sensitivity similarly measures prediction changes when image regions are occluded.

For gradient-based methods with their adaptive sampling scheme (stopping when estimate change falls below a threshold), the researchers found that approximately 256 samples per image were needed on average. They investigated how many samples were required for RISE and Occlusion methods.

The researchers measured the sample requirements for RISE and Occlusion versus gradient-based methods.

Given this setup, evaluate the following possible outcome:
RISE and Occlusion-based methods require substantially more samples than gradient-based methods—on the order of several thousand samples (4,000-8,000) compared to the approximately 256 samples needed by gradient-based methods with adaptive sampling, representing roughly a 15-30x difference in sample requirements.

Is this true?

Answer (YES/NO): YES